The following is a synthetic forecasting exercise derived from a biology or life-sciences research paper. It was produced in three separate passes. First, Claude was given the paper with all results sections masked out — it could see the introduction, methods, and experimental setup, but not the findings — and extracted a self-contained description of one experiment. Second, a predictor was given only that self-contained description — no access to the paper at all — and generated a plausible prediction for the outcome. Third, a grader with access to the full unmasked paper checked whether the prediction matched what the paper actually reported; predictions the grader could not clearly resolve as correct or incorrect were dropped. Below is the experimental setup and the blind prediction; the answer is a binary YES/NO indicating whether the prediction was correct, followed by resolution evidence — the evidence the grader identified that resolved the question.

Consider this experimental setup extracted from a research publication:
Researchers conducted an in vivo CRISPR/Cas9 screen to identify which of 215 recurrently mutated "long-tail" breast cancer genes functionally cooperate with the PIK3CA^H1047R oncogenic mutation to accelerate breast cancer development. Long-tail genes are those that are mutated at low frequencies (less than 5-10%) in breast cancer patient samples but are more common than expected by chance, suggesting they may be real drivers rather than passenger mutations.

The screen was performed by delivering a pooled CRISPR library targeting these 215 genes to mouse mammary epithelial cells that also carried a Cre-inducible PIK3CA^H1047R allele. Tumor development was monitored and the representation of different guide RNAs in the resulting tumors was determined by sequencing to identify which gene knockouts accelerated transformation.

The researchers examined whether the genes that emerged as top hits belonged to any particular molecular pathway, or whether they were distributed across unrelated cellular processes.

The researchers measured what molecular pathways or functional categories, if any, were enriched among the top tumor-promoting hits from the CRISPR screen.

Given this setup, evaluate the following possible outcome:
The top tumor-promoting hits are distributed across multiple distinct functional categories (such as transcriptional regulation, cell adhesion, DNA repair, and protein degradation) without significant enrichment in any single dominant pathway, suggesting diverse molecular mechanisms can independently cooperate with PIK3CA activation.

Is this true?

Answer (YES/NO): NO